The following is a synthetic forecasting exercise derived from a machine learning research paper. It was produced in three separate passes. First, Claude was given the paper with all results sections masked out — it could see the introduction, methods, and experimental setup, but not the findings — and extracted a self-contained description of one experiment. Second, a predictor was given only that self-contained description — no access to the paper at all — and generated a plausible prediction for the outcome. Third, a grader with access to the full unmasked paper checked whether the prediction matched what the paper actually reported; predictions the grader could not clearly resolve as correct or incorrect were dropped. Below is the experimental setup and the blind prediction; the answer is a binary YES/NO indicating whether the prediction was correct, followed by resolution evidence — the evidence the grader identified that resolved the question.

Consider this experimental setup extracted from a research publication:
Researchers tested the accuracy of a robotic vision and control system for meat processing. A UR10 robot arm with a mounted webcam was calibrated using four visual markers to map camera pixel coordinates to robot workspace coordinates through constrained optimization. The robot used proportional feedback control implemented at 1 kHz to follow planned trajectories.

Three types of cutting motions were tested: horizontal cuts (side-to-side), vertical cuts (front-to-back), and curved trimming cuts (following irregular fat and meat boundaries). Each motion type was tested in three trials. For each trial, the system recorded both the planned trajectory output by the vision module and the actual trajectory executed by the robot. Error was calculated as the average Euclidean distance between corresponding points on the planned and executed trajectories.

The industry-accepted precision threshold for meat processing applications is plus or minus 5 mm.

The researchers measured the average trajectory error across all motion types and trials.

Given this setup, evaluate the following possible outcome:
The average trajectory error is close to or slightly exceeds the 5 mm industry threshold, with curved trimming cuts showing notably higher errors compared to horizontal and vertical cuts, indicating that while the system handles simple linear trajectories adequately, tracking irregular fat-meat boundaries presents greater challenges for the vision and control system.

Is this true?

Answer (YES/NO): NO